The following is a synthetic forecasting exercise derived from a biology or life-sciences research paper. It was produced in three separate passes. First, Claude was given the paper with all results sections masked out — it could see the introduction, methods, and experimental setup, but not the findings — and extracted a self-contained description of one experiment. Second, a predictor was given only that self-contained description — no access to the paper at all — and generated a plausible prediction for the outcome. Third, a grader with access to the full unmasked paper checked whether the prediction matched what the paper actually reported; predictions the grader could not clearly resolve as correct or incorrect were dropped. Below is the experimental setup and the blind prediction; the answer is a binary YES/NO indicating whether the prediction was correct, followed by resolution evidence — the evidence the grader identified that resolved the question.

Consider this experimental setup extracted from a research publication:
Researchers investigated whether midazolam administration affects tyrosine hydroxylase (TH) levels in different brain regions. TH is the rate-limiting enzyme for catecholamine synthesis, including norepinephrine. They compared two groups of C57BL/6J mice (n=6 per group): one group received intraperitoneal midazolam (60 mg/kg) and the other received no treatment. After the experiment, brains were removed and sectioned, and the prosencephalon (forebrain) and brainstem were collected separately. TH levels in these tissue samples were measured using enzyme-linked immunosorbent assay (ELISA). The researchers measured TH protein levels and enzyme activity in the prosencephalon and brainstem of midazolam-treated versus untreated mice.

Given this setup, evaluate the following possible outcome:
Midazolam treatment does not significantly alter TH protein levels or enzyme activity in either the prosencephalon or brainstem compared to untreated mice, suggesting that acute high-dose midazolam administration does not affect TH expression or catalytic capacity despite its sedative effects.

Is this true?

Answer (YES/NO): NO